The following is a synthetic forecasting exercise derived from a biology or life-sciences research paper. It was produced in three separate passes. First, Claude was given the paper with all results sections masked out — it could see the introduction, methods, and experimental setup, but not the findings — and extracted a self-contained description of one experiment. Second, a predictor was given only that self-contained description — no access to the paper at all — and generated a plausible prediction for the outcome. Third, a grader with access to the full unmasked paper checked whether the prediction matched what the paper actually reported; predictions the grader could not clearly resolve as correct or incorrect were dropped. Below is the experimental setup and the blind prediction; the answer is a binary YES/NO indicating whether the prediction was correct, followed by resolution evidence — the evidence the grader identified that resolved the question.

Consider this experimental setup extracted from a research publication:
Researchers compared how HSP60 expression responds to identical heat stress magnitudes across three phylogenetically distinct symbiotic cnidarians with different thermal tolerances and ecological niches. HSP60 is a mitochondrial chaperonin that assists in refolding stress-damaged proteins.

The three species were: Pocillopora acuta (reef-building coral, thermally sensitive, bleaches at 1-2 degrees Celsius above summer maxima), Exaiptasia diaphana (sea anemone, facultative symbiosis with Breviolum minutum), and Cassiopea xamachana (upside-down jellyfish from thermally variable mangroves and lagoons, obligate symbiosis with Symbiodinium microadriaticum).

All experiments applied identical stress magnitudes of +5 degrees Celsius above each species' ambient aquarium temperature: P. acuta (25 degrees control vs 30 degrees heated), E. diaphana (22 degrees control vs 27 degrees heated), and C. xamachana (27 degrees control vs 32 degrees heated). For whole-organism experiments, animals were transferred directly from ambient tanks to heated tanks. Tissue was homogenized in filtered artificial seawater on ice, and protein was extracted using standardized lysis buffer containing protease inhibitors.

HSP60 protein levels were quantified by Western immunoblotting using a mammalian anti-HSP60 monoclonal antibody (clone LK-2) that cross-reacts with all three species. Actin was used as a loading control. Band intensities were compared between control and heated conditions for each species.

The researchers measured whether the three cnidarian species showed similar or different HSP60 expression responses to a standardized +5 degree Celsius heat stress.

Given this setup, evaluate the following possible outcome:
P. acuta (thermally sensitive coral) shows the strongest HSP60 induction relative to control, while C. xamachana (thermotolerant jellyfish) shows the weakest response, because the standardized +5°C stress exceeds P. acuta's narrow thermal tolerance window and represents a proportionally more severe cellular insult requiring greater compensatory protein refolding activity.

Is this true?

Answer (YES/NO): NO